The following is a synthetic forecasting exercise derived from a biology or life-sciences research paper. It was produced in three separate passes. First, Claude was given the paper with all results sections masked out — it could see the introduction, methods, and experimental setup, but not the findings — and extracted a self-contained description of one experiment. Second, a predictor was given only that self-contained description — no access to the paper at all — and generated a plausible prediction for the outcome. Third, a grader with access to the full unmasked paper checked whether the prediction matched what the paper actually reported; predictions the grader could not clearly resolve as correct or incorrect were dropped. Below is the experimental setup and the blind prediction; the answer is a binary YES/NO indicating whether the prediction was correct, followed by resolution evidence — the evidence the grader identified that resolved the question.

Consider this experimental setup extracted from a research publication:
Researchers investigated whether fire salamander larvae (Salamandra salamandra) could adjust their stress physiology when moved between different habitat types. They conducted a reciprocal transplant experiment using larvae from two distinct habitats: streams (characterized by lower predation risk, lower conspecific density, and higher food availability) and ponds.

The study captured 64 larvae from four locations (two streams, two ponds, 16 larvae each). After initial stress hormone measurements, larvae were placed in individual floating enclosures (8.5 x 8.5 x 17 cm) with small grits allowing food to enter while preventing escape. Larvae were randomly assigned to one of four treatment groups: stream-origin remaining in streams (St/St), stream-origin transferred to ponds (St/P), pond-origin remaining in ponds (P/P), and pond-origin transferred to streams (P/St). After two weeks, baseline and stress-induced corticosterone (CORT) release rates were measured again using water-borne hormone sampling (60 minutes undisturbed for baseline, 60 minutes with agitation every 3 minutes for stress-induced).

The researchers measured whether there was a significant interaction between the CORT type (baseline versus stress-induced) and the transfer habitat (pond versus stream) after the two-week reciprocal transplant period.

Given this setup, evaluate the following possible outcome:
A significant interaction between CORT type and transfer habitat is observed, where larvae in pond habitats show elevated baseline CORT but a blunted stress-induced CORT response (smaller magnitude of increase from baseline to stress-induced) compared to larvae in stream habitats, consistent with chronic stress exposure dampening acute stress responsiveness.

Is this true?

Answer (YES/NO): NO